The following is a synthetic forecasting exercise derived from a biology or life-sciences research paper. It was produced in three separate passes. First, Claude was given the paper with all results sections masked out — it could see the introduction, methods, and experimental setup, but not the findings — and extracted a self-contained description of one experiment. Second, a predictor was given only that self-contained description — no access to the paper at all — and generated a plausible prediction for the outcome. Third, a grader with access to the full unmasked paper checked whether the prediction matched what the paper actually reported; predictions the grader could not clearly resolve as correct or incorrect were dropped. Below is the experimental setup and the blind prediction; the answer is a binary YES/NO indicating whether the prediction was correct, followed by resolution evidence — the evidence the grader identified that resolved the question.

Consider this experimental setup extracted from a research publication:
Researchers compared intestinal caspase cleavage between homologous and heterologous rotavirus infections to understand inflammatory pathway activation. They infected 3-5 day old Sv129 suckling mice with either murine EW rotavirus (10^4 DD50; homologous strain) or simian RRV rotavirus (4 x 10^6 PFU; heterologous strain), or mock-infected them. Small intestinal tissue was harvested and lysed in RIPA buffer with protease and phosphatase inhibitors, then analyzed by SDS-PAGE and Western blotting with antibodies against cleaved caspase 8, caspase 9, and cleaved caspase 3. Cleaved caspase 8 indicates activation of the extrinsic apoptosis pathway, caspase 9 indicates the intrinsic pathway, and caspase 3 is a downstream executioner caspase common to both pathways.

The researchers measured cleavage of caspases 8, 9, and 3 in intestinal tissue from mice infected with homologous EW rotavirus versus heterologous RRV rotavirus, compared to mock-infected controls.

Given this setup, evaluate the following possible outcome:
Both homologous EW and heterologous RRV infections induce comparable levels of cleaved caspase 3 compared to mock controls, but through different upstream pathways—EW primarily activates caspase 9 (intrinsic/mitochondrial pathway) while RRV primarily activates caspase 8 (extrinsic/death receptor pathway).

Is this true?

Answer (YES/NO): NO